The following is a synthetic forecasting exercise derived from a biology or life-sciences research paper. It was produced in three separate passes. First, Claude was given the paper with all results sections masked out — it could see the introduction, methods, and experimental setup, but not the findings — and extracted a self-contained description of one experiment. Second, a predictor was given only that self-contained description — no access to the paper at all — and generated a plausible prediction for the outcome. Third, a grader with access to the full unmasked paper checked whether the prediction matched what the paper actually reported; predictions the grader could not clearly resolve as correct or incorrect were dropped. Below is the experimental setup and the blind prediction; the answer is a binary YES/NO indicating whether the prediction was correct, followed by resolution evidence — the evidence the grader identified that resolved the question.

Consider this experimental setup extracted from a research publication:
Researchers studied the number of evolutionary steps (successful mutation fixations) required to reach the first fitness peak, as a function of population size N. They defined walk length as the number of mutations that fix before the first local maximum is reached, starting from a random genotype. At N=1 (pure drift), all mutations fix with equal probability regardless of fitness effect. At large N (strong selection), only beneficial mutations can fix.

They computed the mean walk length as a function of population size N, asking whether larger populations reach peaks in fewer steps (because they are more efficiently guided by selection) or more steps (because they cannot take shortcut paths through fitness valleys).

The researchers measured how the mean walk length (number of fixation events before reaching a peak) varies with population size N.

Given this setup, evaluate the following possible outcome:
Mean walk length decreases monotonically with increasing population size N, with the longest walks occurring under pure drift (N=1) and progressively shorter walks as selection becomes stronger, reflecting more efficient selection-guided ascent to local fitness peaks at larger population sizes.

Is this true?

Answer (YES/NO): YES